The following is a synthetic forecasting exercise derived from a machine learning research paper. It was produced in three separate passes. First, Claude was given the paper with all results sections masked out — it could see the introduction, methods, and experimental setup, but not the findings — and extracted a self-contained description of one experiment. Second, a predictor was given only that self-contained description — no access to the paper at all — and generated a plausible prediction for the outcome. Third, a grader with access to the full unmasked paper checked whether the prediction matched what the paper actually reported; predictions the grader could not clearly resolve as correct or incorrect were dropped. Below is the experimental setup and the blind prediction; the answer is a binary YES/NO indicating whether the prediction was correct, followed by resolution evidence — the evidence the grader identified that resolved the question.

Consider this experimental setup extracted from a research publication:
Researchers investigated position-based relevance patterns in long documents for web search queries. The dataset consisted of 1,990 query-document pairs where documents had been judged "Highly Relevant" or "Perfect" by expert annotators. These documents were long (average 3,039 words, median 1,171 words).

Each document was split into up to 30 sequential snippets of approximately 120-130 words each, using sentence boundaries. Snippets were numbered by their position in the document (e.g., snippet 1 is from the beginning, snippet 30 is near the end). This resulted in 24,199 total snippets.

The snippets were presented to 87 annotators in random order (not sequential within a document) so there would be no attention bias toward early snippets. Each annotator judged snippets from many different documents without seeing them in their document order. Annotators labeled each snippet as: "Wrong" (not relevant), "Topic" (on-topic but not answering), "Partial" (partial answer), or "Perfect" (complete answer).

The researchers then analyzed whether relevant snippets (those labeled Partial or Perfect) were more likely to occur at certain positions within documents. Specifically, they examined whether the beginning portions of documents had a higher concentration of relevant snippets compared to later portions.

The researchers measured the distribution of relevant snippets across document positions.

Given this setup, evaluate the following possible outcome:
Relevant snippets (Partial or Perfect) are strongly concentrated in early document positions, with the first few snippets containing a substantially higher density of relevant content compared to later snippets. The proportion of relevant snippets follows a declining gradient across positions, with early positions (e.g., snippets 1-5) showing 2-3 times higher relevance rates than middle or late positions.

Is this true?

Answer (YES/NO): NO